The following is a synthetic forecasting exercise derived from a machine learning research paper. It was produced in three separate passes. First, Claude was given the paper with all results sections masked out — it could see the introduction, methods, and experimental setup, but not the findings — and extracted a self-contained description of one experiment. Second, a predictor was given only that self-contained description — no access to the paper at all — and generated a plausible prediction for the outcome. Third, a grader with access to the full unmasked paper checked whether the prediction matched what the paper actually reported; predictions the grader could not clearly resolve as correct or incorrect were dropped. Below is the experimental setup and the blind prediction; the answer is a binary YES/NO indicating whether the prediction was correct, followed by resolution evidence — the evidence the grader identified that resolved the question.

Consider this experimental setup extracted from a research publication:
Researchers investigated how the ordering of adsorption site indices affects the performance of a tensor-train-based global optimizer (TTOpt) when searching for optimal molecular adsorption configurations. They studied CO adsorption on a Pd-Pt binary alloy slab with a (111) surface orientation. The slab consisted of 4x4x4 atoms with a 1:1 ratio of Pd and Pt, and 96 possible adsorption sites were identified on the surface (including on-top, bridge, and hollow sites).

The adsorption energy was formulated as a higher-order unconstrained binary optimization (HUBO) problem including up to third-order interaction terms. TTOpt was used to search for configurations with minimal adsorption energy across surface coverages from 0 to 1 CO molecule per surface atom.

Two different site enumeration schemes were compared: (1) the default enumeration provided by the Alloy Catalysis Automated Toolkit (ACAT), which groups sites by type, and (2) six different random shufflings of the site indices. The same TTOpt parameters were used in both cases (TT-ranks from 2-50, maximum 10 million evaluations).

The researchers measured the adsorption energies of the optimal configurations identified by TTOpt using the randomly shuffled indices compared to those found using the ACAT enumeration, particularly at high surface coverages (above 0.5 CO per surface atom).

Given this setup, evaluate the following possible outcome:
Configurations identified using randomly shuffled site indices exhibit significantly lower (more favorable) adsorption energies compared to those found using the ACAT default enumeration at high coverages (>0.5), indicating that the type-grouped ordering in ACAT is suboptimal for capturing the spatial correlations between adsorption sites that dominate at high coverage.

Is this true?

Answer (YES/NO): NO